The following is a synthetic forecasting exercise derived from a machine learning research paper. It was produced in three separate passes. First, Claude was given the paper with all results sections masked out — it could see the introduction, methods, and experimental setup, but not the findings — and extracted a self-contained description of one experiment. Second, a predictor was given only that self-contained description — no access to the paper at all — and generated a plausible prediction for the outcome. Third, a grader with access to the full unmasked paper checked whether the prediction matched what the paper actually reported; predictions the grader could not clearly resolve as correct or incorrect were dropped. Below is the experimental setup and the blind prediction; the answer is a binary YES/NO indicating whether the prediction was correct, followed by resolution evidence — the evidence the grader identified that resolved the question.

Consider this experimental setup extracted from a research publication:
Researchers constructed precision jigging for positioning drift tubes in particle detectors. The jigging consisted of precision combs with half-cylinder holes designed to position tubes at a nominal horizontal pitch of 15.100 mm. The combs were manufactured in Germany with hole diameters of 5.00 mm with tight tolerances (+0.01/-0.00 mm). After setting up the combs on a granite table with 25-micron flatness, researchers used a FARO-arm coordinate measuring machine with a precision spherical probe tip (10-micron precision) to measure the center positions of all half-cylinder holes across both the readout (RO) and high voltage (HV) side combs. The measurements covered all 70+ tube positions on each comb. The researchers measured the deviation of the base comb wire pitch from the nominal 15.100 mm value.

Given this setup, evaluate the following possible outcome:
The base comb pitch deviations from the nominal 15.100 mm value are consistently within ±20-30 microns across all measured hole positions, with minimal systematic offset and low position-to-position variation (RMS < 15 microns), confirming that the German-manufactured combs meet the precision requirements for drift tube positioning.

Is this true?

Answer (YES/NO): YES